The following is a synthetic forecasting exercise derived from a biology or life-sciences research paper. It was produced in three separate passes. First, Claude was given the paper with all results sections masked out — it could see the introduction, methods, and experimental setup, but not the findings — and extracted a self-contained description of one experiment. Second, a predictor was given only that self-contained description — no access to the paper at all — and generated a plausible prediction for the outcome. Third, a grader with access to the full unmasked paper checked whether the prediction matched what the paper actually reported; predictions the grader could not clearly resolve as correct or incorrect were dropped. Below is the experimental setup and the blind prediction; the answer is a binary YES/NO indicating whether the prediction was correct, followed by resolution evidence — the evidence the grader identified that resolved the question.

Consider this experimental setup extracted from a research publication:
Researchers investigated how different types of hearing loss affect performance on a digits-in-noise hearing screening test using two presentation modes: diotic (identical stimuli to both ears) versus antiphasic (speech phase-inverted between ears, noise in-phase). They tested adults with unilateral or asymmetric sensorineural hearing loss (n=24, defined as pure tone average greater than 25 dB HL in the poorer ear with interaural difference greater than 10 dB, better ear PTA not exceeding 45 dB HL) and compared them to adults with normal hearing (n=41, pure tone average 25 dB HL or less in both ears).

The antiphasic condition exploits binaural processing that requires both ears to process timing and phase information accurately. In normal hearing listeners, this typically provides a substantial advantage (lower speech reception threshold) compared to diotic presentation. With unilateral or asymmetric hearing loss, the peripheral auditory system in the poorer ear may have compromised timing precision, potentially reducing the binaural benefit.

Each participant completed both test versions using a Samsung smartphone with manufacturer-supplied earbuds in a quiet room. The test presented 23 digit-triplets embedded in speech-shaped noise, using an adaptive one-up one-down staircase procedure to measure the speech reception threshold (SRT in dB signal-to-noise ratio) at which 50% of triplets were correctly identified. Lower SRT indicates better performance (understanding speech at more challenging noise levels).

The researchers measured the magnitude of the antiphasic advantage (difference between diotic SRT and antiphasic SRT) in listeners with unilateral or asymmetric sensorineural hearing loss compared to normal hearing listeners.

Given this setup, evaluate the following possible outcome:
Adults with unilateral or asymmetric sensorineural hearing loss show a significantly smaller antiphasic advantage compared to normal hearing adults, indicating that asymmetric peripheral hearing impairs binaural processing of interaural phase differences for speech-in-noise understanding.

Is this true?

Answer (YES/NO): YES